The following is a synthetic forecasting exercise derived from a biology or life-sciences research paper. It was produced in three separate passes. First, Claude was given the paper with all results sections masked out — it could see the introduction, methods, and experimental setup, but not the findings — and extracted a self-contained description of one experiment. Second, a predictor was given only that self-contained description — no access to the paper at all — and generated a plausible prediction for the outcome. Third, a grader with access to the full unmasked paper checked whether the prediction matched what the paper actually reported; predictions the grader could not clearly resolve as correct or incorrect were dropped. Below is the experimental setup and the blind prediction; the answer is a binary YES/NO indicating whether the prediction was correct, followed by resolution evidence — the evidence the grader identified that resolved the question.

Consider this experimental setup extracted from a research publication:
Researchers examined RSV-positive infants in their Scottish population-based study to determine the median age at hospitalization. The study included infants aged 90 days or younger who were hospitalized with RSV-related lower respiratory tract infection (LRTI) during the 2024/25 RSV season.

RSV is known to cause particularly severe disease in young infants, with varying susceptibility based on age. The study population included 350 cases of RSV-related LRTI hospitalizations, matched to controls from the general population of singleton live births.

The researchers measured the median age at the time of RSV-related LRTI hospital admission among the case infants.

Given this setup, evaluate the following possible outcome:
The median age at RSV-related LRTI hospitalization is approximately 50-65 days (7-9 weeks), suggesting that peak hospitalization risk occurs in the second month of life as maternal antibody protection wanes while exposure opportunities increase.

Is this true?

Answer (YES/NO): YES